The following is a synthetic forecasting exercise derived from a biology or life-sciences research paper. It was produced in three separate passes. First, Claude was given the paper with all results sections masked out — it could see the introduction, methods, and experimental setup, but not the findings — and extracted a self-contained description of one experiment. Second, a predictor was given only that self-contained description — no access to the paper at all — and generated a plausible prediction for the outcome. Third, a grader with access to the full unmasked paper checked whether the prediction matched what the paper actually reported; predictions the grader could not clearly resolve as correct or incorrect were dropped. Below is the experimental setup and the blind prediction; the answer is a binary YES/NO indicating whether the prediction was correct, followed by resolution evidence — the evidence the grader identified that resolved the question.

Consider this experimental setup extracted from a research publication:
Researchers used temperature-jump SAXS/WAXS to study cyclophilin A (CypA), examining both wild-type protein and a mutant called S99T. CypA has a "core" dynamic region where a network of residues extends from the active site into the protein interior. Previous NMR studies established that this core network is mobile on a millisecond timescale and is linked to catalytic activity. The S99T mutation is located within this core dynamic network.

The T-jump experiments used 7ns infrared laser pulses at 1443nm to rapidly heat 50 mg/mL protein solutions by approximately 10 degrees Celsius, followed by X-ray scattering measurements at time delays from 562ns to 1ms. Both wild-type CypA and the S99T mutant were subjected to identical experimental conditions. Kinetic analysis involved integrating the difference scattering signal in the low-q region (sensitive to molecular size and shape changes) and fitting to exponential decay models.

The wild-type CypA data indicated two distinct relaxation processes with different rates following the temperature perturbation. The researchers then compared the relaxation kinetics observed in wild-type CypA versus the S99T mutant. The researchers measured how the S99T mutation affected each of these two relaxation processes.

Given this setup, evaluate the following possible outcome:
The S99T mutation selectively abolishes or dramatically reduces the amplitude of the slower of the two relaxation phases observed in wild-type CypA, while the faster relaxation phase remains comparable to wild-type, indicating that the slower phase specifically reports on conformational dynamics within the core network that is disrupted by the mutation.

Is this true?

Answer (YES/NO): YES